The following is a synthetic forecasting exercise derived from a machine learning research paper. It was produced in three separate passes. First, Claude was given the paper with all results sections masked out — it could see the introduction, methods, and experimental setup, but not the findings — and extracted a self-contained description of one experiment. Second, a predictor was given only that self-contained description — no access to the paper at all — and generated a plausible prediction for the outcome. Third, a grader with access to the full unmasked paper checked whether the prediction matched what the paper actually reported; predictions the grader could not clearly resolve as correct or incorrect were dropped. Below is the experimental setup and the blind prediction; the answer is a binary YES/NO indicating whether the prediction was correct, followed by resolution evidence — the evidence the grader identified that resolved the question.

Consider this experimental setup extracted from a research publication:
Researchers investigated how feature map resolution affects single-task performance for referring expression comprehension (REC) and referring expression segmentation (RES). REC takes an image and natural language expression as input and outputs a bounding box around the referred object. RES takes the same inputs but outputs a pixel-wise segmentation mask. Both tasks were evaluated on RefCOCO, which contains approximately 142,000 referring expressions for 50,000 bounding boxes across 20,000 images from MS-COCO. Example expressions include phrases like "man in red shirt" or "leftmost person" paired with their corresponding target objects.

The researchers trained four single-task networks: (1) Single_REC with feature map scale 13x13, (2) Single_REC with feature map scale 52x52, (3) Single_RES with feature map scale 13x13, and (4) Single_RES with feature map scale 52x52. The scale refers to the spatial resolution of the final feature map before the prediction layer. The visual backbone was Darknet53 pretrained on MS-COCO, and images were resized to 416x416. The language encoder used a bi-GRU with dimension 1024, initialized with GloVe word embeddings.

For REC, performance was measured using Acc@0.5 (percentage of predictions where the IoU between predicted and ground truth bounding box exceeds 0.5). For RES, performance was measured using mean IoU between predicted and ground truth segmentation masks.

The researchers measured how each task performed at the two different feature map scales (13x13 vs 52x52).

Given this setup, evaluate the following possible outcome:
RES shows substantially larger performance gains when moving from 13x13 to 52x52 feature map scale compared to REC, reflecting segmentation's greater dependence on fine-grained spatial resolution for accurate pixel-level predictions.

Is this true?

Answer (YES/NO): YES